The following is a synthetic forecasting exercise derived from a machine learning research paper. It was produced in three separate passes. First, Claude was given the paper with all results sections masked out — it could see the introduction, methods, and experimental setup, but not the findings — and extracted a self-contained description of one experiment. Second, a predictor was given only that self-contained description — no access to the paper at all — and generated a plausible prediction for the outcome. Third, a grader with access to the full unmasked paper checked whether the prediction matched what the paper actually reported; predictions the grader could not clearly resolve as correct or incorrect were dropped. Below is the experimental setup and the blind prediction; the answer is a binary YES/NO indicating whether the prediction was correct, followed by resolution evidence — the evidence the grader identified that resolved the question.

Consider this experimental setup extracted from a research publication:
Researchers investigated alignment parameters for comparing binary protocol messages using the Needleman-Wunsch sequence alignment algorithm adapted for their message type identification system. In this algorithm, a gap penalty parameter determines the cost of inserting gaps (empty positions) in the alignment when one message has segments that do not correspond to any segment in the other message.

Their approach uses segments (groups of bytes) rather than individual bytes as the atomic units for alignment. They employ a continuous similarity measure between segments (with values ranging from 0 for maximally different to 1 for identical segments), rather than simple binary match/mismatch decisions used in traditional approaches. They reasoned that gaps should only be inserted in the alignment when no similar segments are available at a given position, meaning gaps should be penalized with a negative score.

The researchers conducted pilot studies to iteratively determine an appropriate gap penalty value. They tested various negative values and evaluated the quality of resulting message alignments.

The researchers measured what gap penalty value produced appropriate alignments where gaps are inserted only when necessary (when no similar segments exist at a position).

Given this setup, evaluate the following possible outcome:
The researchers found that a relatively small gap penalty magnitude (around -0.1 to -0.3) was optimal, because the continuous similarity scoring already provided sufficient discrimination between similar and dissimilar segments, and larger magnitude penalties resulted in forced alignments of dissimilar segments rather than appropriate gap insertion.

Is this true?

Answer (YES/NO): NO